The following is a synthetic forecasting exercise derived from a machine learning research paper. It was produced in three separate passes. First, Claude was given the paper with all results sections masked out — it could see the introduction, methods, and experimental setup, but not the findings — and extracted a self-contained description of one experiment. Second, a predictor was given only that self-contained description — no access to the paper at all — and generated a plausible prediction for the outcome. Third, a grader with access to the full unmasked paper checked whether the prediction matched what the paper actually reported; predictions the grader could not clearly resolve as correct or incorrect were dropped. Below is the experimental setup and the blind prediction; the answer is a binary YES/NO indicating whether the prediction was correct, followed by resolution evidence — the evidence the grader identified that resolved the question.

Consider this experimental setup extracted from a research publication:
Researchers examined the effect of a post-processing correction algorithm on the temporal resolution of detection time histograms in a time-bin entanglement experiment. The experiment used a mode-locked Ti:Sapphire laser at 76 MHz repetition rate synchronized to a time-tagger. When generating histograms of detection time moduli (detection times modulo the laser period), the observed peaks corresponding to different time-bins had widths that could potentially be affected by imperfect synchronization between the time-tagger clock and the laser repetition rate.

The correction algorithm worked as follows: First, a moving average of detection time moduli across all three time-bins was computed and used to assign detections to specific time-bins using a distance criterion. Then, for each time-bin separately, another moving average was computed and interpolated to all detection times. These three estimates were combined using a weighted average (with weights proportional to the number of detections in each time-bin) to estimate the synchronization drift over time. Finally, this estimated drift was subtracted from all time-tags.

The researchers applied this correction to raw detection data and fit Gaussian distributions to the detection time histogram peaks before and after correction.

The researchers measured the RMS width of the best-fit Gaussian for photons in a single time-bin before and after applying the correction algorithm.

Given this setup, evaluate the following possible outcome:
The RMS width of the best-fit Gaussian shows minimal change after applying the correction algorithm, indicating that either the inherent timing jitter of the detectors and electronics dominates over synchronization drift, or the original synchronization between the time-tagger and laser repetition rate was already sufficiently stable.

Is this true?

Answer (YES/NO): NO